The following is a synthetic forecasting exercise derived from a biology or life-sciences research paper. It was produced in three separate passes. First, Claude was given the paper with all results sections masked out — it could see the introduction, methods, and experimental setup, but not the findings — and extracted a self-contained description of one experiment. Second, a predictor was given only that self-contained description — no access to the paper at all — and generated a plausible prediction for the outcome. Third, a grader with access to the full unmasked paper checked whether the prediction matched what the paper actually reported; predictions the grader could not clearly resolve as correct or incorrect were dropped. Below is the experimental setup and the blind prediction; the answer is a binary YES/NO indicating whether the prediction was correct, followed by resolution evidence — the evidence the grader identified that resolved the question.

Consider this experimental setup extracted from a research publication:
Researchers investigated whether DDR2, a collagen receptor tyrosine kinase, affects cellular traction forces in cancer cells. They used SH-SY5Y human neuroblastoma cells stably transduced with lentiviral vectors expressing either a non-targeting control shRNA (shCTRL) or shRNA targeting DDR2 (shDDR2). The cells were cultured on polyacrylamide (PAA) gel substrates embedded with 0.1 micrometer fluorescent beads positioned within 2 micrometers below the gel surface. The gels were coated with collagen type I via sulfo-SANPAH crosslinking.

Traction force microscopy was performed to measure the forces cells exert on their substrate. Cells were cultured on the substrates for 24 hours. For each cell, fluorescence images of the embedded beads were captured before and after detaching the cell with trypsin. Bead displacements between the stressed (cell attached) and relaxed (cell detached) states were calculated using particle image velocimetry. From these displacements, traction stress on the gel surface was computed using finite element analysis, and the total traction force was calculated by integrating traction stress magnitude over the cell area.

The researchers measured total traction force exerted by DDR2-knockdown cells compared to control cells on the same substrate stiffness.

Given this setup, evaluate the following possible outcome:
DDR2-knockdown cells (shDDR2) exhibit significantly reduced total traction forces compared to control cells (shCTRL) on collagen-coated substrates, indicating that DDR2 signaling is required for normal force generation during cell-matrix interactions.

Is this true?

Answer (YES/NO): YES